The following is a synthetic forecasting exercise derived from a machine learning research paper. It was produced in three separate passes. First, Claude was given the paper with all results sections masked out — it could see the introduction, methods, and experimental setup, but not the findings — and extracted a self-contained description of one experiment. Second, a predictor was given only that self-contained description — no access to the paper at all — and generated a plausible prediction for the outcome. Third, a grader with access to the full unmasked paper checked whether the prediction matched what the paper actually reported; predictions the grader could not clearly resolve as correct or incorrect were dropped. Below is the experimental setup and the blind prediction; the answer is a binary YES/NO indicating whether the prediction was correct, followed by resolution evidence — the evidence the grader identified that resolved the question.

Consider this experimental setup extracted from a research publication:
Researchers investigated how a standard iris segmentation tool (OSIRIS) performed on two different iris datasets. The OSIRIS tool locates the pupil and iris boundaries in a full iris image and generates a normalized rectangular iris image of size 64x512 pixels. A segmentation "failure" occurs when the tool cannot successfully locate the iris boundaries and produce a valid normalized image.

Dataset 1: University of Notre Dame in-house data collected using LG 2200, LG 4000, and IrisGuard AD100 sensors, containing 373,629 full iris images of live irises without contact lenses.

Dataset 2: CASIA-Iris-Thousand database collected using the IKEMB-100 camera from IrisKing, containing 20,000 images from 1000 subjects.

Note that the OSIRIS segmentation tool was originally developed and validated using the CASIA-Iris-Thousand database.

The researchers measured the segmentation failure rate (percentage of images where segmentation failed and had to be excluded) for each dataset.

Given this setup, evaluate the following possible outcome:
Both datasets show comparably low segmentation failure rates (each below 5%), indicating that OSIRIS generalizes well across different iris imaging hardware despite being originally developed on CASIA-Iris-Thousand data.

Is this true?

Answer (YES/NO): NO